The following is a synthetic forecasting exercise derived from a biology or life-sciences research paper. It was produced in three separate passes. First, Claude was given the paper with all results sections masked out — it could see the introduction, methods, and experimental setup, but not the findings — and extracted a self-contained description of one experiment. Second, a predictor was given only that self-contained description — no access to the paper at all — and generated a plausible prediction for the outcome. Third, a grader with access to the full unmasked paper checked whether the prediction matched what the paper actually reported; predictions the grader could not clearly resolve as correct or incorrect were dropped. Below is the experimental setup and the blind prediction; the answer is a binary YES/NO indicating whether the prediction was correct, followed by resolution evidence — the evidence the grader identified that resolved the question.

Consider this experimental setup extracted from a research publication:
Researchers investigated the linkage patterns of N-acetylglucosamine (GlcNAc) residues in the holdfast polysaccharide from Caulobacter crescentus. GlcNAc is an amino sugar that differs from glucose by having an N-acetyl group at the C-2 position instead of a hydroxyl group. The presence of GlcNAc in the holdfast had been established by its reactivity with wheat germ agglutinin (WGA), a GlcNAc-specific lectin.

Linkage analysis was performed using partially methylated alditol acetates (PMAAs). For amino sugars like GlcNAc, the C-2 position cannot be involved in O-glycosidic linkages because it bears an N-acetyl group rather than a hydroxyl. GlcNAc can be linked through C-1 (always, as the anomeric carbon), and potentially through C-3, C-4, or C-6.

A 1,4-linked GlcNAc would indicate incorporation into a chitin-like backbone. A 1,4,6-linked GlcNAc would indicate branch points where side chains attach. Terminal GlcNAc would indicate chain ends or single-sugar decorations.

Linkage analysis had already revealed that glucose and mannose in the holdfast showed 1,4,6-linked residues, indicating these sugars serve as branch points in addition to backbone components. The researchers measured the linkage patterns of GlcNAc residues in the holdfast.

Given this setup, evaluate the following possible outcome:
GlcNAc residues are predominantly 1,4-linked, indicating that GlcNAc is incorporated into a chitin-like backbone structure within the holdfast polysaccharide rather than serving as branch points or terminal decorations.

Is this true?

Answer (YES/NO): YES